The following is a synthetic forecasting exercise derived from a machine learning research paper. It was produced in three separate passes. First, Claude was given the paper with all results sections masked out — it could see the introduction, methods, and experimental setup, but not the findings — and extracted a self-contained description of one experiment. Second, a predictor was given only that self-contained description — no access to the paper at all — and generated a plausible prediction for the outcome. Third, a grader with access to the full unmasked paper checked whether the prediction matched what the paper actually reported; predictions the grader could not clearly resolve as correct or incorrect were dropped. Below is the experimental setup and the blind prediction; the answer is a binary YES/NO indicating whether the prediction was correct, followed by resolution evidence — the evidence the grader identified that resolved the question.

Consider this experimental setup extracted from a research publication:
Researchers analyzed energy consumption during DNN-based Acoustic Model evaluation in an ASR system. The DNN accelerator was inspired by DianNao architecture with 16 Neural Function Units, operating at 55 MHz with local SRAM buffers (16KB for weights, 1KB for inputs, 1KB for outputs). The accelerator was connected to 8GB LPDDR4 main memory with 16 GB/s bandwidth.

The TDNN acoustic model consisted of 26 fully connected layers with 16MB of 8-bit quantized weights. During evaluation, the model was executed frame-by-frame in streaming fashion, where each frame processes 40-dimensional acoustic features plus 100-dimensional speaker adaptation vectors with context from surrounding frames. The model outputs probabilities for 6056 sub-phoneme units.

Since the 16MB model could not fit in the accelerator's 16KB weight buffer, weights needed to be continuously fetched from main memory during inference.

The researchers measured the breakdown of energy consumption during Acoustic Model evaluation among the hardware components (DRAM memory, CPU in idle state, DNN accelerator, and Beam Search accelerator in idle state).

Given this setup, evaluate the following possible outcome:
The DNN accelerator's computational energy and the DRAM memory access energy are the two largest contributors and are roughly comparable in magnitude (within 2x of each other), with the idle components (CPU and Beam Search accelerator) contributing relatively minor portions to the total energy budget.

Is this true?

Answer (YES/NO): NO